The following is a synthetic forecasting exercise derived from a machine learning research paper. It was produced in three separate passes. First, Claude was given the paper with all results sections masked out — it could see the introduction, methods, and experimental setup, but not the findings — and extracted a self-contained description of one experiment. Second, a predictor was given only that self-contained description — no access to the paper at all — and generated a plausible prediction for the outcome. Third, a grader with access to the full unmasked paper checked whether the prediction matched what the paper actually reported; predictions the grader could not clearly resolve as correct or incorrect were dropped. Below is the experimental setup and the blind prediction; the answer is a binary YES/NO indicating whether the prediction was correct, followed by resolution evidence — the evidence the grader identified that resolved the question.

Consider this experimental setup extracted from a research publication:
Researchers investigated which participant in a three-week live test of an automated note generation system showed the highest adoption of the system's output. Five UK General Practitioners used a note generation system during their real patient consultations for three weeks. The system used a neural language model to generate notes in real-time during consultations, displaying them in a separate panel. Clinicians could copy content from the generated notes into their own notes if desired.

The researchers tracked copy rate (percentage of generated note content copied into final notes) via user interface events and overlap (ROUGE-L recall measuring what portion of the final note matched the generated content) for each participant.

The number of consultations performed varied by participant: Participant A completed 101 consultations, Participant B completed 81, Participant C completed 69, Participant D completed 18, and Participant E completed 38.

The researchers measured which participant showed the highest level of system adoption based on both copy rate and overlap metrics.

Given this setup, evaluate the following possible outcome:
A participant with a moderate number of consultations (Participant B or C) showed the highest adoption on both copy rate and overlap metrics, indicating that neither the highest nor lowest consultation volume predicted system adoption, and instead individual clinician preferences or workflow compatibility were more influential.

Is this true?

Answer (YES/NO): NO